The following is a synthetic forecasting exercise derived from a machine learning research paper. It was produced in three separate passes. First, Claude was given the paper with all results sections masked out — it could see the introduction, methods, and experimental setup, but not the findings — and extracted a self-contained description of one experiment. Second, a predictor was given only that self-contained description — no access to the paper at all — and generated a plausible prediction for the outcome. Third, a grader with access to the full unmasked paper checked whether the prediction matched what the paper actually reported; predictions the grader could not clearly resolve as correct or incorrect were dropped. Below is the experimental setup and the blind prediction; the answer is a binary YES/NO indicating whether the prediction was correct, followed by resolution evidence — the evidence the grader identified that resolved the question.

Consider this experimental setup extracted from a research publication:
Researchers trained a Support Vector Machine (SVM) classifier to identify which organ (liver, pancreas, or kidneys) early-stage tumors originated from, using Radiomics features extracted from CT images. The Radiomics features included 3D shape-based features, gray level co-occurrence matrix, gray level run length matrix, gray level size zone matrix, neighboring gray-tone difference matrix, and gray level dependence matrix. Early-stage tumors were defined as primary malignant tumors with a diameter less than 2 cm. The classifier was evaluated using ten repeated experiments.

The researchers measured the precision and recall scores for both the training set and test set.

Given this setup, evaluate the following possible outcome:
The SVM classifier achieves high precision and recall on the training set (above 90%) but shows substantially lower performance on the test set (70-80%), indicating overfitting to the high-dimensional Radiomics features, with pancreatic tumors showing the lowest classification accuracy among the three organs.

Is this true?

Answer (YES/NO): NO